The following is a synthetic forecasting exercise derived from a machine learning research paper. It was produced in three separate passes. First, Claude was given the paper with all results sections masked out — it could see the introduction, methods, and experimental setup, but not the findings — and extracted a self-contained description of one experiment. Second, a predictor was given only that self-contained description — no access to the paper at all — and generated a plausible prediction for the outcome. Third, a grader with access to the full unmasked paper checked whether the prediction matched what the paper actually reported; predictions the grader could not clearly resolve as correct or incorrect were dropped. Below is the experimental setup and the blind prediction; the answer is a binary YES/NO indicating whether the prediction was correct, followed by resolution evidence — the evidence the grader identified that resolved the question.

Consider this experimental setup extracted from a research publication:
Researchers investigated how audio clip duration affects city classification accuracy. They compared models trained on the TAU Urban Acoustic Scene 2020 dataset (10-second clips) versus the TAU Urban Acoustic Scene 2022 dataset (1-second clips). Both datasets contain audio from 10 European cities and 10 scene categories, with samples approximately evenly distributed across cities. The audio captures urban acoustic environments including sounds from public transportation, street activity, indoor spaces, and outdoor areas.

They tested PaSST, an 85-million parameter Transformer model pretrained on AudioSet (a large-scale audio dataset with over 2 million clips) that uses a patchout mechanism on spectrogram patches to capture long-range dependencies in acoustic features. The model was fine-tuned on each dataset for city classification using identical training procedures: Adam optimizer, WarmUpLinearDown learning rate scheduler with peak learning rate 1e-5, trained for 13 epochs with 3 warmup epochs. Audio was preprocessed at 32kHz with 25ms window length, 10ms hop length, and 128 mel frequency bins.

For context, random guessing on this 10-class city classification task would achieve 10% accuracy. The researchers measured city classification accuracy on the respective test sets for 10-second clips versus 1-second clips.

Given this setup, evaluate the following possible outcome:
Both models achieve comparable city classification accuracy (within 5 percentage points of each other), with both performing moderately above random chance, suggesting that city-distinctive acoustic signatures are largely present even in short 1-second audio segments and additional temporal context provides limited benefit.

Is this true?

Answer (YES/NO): NO